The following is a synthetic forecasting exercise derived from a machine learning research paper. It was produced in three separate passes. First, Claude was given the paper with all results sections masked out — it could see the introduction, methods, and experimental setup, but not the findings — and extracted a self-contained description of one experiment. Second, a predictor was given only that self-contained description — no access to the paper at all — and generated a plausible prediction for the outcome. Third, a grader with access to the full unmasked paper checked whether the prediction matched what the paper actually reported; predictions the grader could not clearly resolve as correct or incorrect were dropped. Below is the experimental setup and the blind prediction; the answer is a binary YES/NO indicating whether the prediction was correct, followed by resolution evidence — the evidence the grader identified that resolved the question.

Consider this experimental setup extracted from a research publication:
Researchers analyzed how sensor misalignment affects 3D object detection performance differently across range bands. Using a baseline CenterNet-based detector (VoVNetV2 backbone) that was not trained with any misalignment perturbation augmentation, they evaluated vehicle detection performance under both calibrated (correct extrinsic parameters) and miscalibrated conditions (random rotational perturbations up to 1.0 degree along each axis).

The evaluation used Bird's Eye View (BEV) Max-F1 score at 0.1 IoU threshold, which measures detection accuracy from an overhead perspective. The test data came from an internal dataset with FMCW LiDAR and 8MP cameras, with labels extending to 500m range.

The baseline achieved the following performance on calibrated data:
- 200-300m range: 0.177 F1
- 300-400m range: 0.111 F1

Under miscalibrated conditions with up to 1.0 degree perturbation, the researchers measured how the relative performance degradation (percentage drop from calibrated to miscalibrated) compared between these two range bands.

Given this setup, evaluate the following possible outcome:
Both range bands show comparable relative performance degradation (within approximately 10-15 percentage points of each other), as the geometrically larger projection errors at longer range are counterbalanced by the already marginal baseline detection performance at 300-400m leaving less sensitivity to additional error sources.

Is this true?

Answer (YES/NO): YES